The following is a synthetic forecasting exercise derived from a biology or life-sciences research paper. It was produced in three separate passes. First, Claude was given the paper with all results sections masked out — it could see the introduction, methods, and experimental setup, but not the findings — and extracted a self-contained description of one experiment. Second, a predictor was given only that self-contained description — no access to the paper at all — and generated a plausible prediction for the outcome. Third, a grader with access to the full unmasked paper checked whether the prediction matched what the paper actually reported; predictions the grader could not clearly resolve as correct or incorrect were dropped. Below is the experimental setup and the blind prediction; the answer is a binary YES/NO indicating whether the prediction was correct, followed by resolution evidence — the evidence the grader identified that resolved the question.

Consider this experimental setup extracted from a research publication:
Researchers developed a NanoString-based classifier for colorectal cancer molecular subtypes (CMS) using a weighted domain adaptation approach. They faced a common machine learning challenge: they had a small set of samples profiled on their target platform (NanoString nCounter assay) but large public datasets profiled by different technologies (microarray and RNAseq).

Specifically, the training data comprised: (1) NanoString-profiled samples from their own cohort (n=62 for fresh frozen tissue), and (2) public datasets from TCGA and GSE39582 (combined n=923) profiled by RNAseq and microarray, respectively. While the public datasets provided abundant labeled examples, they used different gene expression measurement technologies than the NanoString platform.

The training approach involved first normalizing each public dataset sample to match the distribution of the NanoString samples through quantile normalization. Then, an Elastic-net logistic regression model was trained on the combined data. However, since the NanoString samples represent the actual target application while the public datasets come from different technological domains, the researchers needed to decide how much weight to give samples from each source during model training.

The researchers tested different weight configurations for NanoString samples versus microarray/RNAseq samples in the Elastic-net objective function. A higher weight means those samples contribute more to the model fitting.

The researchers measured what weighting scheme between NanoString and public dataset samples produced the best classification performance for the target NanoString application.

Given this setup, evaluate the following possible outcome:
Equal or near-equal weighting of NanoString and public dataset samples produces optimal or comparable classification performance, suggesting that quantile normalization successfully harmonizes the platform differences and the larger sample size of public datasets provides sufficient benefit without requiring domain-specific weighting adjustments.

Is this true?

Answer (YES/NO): NO